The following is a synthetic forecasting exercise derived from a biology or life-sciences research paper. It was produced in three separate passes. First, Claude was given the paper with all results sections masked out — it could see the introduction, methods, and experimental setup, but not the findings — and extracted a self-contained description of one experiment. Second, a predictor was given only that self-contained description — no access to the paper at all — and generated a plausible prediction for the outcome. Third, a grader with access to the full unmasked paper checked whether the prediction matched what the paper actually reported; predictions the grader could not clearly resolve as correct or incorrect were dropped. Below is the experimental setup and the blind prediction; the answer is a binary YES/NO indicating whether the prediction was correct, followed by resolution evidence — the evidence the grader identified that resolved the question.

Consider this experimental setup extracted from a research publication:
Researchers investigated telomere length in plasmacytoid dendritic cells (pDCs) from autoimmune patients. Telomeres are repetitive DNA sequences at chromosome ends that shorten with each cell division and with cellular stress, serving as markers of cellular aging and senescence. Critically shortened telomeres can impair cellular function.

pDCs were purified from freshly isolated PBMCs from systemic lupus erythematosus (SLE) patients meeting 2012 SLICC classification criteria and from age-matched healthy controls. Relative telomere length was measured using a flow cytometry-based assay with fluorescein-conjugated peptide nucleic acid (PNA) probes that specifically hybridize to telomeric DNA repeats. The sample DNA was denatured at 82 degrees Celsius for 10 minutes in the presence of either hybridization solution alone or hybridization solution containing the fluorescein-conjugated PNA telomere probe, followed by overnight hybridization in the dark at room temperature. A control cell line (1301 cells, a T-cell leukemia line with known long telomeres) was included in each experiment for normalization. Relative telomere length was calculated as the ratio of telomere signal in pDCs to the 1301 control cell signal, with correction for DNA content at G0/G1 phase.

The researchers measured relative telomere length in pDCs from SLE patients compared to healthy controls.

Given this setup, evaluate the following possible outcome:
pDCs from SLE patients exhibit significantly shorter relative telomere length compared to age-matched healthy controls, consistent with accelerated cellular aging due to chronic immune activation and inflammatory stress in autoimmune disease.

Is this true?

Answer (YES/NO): YES